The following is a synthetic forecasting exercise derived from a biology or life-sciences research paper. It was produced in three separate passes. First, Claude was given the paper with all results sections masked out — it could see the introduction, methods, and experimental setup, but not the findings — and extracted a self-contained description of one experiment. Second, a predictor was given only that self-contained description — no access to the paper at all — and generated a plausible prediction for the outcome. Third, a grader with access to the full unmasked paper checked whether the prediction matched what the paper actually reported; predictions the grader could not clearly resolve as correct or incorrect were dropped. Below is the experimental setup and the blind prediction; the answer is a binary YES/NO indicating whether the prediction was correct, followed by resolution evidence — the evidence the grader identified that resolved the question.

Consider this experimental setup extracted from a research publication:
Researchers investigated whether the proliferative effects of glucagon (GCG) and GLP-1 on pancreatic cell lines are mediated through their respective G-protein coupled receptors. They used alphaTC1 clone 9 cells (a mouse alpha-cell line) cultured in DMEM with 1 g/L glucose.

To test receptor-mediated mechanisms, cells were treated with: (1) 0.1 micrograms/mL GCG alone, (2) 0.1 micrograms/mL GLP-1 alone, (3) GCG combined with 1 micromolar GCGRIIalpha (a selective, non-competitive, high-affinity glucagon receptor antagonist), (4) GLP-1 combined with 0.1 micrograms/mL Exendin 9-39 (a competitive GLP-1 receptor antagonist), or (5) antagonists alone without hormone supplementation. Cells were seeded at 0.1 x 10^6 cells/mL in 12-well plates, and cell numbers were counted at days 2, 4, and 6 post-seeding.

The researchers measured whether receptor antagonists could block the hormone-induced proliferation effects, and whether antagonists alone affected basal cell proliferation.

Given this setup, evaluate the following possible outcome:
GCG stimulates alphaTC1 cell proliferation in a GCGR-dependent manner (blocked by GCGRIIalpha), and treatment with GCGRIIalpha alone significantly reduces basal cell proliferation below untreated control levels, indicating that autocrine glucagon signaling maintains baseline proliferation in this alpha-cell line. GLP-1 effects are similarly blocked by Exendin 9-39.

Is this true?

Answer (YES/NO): NO